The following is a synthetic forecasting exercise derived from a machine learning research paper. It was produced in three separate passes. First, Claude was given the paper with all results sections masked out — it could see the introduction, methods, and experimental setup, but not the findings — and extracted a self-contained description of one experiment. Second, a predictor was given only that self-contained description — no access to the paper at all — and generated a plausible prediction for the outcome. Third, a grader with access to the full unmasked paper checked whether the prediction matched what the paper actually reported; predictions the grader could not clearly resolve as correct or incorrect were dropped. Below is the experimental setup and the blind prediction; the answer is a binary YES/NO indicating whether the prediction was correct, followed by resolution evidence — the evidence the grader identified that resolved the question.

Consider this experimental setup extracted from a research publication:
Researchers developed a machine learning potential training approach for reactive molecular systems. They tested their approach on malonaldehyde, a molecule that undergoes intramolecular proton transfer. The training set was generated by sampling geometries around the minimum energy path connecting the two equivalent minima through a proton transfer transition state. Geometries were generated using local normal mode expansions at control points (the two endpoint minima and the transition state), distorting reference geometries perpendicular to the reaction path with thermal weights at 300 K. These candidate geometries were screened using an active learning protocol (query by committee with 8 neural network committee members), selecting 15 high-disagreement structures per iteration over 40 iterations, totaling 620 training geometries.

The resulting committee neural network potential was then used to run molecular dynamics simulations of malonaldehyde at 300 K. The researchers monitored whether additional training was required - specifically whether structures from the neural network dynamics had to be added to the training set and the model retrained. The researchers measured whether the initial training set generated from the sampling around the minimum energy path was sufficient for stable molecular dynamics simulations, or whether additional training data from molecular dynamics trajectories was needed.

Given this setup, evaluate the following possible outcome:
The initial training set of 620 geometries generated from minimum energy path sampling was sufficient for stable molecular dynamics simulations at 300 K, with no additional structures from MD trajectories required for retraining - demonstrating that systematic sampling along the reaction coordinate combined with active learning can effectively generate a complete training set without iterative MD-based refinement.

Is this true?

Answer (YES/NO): NO